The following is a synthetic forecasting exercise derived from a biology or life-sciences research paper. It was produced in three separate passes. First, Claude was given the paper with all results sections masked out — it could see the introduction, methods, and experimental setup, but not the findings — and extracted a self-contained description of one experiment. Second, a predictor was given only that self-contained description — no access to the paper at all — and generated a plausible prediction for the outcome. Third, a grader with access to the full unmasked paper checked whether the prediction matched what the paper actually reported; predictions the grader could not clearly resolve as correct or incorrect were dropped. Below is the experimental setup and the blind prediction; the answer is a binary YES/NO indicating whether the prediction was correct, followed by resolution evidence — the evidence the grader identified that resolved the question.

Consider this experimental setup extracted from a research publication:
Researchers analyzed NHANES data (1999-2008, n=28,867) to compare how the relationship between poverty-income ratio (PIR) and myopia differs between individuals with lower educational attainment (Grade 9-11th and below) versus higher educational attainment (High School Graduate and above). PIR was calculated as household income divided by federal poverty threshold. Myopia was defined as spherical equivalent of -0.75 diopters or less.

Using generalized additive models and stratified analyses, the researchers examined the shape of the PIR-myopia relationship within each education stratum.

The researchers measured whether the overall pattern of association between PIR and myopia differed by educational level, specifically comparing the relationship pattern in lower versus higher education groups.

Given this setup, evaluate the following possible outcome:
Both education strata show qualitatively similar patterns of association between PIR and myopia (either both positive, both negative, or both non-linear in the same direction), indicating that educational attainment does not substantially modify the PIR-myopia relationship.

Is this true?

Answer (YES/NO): NO